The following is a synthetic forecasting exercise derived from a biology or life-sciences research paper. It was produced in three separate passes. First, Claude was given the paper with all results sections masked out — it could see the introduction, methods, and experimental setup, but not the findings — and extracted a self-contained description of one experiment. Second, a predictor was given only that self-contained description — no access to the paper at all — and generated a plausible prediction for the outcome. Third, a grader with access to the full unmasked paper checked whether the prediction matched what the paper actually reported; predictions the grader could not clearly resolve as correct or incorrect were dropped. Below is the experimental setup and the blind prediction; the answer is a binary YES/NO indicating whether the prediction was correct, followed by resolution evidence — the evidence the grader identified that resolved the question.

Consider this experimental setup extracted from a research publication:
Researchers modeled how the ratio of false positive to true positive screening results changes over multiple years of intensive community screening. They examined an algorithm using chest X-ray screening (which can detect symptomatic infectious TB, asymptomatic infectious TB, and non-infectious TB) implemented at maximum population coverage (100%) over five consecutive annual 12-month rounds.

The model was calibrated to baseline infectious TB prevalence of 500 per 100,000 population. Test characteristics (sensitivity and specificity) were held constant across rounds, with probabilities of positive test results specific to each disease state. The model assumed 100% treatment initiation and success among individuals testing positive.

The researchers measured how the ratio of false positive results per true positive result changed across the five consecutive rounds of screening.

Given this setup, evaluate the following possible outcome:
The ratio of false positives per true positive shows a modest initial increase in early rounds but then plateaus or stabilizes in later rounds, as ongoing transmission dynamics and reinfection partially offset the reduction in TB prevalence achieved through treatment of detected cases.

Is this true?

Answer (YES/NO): NO